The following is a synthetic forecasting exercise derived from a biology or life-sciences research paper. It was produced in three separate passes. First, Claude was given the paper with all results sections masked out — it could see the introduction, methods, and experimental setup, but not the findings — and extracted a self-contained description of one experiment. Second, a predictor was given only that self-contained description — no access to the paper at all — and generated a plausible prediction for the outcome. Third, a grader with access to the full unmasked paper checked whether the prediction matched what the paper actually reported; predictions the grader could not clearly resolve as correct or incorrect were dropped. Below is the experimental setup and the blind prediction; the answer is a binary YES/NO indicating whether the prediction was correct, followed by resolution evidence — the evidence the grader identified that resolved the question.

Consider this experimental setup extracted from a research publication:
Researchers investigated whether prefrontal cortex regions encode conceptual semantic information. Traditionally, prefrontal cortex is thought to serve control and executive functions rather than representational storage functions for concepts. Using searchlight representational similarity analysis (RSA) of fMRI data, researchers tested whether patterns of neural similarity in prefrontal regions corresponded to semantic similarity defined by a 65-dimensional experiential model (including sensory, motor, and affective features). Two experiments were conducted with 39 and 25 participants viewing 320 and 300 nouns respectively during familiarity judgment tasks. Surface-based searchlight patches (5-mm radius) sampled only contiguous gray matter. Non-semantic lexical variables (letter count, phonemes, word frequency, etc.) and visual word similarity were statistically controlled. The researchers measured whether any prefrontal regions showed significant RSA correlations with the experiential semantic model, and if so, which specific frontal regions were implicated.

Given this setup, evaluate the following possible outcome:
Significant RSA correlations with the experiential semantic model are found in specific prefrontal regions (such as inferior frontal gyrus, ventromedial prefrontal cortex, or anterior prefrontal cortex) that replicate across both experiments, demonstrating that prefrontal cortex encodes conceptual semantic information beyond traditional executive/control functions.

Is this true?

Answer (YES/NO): NO